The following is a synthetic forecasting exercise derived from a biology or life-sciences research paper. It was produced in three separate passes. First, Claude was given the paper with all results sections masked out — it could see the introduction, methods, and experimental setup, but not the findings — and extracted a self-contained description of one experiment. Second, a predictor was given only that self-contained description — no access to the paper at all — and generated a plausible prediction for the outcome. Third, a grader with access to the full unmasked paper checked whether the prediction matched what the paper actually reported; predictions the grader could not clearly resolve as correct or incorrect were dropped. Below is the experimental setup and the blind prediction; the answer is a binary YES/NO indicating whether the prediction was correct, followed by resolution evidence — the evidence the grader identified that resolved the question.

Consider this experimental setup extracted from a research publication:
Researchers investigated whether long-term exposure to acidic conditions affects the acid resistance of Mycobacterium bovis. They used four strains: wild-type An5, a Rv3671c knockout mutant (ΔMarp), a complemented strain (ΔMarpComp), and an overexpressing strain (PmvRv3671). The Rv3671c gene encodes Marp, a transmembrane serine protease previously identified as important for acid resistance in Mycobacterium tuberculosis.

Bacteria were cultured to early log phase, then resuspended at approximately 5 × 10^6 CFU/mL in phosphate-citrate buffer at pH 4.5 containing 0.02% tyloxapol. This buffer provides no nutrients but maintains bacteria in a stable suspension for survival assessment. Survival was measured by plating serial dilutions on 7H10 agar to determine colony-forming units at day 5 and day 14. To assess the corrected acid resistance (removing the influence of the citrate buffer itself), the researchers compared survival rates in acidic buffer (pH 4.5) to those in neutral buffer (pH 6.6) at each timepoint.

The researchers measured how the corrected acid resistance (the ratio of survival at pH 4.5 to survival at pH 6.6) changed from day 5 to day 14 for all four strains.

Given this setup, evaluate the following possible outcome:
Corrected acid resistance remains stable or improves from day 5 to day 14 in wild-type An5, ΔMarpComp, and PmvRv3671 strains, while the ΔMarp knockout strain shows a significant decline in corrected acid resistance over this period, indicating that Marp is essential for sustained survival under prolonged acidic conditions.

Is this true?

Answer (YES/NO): NO